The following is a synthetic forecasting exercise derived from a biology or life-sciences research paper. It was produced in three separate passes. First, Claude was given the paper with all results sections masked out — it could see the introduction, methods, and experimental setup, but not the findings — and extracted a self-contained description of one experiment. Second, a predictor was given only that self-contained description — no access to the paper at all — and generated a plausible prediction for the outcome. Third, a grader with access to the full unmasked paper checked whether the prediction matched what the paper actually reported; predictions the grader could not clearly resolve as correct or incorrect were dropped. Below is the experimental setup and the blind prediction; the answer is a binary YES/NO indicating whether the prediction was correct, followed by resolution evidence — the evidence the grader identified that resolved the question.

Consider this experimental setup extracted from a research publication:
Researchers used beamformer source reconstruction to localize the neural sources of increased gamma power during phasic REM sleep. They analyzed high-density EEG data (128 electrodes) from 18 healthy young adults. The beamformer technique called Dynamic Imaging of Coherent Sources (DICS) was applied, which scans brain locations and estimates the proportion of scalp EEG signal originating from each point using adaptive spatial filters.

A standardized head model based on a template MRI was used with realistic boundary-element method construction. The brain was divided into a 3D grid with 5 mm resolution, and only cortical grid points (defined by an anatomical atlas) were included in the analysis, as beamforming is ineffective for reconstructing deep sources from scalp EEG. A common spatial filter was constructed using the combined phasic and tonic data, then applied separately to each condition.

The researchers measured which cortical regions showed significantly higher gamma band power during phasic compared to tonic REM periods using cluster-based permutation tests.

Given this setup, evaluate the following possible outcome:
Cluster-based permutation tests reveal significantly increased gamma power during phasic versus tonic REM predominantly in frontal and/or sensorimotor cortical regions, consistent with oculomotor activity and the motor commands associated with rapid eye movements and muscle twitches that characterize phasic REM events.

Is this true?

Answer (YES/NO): NO